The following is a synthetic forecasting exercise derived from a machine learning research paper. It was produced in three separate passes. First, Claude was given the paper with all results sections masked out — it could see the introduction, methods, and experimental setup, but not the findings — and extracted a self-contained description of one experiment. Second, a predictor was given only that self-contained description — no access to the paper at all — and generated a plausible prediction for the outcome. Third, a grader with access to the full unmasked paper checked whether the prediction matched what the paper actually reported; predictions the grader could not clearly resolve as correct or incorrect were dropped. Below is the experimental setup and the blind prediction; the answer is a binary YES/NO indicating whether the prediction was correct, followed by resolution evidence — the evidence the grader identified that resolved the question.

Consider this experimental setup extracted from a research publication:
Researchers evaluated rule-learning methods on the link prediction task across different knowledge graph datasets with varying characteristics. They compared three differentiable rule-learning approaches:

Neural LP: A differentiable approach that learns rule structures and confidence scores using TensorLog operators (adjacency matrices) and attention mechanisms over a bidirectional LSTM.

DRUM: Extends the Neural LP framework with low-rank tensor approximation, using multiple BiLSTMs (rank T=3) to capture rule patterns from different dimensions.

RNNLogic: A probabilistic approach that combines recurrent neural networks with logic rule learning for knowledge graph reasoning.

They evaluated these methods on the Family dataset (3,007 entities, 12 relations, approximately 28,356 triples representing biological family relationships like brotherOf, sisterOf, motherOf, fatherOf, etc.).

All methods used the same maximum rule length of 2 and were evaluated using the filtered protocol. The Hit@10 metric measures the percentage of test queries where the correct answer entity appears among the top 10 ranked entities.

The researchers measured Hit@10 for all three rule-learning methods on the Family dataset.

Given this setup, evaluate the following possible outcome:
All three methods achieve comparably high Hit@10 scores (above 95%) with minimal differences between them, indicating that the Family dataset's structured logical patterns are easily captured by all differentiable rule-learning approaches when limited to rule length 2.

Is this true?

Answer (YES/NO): YES